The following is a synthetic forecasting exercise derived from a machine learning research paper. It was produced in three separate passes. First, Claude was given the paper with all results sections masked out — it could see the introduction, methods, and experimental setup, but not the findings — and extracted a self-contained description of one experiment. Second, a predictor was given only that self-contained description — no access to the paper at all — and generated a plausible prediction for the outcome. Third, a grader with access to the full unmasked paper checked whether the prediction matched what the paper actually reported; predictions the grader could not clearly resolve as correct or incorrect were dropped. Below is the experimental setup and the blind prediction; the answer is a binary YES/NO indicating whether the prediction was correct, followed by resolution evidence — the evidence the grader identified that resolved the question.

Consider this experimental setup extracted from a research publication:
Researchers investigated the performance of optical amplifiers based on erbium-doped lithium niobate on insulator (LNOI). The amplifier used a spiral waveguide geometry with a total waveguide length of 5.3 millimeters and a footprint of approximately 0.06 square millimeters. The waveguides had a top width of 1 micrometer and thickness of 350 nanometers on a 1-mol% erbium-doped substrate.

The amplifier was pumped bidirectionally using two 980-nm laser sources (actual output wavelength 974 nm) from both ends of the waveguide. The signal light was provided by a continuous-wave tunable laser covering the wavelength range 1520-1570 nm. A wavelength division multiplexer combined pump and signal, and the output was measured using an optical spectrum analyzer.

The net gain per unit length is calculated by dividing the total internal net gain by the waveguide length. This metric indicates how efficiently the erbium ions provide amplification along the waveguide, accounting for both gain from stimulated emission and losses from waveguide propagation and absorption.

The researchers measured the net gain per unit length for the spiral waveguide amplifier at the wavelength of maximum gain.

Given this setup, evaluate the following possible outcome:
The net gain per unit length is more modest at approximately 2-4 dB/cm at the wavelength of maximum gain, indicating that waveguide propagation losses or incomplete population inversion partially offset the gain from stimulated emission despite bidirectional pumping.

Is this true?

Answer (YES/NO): NO